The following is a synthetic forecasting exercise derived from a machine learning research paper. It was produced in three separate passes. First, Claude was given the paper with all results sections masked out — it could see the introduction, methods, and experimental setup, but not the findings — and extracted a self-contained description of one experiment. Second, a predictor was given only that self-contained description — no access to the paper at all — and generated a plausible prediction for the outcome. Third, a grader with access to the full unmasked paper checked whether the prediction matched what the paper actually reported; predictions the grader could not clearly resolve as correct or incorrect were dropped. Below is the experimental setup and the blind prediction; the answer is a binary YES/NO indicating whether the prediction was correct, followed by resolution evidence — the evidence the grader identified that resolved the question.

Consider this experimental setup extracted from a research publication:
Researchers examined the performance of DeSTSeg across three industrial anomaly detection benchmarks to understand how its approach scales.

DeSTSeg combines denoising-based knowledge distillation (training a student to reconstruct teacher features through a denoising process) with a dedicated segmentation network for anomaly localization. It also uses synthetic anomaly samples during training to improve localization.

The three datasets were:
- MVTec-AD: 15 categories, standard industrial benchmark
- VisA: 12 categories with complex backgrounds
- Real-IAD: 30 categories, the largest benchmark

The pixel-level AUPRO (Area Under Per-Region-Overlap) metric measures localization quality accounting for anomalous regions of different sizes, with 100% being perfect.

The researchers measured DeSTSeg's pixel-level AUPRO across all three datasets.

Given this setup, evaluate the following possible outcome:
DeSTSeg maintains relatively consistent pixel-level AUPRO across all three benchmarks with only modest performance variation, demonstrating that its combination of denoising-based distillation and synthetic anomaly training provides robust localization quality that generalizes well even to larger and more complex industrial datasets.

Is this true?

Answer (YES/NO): NO